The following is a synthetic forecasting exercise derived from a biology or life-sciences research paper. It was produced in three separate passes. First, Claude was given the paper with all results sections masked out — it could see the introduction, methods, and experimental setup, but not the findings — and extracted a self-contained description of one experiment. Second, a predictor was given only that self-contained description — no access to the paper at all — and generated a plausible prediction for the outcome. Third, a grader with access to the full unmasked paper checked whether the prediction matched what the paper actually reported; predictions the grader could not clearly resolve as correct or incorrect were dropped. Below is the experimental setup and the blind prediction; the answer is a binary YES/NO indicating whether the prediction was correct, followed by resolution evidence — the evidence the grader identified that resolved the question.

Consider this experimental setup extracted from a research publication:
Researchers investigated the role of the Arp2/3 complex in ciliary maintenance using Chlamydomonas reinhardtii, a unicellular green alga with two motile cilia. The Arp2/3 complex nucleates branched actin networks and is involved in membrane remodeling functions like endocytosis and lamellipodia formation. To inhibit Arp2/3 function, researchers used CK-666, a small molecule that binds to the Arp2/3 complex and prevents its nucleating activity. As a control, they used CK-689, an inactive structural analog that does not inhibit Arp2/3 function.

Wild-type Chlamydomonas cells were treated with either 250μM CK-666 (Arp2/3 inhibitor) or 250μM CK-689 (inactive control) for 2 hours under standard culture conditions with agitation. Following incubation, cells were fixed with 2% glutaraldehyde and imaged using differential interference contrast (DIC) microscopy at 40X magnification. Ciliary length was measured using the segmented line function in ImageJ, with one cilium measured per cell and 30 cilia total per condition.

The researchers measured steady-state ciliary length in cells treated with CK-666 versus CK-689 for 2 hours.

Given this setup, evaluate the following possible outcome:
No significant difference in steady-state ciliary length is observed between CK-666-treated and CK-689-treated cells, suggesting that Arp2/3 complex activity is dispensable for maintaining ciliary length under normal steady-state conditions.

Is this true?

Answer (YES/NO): NO